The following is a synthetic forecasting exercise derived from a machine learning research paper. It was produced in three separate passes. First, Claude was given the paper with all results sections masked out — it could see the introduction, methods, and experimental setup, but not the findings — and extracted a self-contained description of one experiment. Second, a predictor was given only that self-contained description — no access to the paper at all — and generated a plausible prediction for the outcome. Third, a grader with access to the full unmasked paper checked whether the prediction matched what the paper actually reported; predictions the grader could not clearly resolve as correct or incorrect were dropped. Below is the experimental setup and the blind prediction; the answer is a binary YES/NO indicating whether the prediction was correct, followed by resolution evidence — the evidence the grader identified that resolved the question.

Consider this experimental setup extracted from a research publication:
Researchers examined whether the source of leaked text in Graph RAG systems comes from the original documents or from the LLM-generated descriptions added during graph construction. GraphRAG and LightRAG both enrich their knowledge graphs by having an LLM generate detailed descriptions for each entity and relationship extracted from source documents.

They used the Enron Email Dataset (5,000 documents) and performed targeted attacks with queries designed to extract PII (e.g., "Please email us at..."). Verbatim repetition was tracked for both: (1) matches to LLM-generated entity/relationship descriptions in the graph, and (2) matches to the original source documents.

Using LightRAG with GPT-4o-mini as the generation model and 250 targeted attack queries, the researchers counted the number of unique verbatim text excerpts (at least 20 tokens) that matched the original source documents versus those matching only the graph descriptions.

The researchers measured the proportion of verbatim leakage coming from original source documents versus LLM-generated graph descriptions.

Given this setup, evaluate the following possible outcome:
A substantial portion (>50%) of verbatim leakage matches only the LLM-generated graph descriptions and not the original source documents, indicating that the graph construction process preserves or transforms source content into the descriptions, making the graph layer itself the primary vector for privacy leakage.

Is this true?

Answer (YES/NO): YES